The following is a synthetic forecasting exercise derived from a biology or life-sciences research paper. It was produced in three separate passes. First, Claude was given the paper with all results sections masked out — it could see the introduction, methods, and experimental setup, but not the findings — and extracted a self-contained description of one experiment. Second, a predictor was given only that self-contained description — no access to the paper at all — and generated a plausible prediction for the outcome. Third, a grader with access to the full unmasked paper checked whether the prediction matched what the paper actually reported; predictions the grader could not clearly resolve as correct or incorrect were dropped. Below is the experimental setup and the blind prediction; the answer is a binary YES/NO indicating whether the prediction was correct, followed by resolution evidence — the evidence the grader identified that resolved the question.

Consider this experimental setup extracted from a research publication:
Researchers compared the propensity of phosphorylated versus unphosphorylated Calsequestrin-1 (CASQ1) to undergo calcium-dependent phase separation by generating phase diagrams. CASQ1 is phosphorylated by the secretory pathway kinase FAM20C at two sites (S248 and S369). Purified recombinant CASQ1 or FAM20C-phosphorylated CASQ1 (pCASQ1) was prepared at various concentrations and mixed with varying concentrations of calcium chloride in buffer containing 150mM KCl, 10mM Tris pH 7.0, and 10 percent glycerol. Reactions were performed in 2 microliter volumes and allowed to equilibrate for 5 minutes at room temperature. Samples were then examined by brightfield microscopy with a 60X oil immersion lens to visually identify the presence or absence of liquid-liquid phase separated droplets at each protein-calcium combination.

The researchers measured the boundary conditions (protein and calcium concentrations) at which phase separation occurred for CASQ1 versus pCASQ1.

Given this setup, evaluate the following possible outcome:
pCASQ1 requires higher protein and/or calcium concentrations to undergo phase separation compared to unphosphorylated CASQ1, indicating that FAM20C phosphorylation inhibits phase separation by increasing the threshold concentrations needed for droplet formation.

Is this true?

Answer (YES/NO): NO